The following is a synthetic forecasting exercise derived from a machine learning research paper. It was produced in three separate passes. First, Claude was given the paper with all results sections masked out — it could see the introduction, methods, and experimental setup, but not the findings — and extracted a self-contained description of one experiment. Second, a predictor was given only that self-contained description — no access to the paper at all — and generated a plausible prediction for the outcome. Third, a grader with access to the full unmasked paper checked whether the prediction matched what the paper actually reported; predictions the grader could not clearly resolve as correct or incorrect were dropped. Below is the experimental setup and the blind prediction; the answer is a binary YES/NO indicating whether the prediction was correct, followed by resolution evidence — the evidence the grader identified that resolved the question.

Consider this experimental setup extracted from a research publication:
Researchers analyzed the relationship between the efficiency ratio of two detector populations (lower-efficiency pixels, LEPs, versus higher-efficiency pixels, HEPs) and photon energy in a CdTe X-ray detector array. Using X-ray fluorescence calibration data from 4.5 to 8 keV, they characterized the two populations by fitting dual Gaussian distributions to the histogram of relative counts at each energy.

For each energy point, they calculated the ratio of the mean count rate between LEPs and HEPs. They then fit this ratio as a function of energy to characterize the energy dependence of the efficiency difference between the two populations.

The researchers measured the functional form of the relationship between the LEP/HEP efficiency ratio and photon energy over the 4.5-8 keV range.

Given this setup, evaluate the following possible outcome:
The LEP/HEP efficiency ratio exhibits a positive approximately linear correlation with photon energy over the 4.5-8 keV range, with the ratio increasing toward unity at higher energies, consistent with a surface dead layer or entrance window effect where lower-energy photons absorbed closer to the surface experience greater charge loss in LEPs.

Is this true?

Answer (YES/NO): YES